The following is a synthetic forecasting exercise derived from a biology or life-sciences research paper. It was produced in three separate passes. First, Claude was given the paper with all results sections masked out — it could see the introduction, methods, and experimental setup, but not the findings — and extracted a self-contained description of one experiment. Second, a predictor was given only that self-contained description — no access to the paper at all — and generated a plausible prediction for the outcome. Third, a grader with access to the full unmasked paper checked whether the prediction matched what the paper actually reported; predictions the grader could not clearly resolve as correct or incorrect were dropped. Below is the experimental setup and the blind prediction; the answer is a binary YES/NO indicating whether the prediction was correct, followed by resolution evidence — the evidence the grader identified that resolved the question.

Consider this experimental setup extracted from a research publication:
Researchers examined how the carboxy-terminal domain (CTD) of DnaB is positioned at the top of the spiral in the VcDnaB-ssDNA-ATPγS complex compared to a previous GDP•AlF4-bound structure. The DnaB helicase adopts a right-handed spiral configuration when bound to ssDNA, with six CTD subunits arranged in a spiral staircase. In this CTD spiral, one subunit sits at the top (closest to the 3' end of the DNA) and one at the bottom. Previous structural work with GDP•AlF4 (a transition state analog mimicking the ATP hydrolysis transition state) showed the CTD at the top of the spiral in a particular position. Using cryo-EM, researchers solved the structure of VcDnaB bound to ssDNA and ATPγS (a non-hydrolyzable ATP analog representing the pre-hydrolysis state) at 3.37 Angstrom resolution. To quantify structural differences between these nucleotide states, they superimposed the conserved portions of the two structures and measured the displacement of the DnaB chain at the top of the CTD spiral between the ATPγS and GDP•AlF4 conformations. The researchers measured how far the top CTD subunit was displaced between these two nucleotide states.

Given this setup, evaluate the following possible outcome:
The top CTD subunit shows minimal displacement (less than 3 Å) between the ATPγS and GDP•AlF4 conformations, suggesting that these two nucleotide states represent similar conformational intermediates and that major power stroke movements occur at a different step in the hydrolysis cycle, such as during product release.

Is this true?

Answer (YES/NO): NO